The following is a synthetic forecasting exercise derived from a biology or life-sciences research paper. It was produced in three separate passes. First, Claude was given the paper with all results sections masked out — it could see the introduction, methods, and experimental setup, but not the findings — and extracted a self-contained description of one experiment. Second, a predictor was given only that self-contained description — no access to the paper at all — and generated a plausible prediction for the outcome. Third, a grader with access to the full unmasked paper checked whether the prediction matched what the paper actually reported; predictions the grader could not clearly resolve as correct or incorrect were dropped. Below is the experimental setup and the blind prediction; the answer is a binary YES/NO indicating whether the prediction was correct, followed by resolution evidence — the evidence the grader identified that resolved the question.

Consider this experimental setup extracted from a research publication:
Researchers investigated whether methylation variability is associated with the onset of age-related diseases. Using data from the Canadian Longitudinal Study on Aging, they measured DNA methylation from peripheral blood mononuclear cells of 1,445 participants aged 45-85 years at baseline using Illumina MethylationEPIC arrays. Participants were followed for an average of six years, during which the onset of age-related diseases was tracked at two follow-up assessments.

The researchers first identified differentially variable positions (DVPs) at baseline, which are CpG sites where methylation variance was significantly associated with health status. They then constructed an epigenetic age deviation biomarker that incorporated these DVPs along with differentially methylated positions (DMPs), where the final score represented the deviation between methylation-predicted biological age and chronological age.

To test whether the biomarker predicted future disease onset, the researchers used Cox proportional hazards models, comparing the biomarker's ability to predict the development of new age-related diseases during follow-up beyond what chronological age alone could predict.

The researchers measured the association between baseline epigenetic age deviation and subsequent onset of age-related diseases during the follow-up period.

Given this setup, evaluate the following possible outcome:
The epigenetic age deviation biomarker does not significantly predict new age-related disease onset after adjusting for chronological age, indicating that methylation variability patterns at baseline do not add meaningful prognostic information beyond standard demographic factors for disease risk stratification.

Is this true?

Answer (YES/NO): NO